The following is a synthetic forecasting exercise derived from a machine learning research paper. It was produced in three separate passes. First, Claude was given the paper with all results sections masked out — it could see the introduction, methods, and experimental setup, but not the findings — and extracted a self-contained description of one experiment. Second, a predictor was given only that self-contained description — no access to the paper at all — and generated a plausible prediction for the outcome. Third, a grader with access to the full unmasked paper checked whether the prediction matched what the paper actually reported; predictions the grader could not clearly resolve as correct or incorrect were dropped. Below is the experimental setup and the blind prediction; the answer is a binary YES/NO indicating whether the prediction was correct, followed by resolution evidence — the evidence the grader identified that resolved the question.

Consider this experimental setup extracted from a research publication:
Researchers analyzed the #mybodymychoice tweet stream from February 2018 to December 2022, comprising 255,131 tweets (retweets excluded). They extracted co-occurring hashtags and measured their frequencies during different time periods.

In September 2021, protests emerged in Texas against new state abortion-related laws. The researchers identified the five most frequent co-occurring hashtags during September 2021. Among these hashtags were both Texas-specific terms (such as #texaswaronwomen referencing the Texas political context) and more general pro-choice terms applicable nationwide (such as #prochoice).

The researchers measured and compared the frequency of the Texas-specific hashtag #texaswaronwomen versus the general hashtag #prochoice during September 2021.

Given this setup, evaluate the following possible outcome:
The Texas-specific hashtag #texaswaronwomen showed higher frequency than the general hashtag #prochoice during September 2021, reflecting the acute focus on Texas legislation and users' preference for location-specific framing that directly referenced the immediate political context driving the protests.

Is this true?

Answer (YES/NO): YES